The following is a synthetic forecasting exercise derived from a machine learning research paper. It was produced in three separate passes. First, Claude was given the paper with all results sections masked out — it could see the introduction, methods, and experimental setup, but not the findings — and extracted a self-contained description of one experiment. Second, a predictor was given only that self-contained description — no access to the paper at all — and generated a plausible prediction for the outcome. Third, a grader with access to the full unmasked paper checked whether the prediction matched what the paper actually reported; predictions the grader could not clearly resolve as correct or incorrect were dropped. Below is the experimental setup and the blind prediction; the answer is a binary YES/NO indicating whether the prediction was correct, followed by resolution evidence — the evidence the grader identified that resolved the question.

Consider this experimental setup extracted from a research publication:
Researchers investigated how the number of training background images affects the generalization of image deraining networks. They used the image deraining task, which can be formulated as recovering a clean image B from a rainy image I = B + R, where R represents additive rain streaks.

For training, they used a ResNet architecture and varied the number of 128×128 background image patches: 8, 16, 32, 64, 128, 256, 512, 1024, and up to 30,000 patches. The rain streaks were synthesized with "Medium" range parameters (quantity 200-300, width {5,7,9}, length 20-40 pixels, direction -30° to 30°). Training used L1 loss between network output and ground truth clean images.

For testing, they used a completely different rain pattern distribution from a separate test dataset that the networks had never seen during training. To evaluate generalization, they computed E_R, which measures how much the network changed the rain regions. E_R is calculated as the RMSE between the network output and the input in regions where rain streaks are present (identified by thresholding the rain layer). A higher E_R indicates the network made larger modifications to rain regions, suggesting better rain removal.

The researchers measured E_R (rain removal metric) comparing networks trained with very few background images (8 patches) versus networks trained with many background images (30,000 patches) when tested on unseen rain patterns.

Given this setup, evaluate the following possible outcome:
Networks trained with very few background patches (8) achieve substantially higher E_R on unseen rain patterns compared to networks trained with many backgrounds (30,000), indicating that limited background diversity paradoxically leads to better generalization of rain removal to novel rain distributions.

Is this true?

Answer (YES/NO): YES